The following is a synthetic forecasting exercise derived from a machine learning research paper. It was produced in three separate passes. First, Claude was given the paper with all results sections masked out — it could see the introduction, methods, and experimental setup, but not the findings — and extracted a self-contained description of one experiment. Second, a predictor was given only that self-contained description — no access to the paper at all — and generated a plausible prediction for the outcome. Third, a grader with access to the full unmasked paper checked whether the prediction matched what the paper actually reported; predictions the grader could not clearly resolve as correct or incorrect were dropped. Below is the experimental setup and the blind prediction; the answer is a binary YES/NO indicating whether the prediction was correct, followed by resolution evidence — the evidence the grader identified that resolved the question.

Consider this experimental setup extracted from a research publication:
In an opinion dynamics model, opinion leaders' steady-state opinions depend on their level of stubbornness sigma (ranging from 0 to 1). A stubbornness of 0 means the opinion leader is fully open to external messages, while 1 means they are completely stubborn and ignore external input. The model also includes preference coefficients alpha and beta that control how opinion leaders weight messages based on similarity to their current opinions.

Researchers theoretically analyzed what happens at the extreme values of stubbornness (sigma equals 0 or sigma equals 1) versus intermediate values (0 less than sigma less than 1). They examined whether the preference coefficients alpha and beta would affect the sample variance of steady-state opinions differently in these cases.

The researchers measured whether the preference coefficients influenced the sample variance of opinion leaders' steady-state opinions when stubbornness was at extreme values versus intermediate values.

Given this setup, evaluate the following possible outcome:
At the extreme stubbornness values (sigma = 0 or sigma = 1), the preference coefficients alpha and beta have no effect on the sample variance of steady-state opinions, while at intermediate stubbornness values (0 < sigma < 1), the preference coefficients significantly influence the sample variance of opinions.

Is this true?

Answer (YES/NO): YES